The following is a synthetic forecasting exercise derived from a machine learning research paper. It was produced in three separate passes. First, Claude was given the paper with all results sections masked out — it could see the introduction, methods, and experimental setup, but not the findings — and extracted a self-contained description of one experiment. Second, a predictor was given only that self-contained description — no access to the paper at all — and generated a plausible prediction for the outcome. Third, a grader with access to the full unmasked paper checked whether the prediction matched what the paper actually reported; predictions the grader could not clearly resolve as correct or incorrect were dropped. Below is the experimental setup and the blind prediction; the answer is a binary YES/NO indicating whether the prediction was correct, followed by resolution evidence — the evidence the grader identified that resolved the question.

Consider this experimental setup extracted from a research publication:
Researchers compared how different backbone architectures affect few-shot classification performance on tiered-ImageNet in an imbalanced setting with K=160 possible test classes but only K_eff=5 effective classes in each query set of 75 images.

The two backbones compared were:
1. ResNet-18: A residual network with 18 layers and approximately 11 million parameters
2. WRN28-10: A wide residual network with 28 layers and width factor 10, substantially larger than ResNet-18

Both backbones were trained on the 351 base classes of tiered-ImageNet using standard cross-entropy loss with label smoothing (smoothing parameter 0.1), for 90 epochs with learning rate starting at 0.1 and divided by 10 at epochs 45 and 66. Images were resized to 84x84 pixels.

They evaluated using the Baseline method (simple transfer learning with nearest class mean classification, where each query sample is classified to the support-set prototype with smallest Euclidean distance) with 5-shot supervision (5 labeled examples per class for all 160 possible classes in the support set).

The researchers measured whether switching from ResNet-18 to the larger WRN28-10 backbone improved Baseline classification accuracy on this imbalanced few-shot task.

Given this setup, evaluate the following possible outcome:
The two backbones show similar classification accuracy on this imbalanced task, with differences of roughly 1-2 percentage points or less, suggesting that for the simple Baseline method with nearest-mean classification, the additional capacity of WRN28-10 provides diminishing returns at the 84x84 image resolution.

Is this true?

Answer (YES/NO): NO